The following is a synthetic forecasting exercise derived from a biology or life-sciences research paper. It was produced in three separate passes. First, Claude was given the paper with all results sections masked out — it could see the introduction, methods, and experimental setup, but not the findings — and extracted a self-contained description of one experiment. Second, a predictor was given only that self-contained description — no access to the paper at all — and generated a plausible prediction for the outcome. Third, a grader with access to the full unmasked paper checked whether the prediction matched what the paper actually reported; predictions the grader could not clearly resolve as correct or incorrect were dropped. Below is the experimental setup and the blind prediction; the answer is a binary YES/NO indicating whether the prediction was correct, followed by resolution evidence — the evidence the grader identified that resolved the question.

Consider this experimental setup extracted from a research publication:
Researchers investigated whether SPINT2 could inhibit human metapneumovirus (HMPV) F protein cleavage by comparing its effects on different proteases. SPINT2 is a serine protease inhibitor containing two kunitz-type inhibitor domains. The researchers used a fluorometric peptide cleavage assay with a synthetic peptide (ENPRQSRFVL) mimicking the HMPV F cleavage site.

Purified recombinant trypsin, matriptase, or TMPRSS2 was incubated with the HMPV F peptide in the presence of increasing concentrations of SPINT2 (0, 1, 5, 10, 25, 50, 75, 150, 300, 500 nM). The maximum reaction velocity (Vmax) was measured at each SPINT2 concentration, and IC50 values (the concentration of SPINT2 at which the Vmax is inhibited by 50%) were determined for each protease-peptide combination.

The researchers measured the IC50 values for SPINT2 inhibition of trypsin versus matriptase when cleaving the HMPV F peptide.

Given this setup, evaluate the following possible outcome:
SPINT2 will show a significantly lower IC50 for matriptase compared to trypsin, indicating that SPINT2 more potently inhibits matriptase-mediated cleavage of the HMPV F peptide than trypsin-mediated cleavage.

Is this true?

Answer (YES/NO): YES